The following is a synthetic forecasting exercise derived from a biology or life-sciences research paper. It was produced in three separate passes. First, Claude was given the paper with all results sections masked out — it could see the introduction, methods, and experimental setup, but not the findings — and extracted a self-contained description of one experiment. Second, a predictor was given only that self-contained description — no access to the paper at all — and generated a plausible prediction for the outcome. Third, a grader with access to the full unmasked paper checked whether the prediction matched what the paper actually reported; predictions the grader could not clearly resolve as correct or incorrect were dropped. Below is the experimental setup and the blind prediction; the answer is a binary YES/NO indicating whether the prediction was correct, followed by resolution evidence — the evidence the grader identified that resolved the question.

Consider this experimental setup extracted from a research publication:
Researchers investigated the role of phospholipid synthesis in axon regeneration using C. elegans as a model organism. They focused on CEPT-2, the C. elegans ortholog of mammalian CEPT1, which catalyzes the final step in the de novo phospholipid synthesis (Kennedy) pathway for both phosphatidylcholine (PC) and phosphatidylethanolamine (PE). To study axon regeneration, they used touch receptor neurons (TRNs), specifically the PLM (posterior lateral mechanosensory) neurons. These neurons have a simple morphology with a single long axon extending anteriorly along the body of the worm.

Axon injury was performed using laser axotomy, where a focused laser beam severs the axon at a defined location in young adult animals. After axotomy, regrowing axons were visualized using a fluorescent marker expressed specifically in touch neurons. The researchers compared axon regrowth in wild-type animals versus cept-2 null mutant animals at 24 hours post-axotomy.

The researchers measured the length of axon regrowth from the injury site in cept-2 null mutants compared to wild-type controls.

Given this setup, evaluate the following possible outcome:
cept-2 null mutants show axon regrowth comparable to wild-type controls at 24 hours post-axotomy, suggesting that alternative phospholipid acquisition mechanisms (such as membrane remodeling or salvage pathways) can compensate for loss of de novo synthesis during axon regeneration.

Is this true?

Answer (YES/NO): NO